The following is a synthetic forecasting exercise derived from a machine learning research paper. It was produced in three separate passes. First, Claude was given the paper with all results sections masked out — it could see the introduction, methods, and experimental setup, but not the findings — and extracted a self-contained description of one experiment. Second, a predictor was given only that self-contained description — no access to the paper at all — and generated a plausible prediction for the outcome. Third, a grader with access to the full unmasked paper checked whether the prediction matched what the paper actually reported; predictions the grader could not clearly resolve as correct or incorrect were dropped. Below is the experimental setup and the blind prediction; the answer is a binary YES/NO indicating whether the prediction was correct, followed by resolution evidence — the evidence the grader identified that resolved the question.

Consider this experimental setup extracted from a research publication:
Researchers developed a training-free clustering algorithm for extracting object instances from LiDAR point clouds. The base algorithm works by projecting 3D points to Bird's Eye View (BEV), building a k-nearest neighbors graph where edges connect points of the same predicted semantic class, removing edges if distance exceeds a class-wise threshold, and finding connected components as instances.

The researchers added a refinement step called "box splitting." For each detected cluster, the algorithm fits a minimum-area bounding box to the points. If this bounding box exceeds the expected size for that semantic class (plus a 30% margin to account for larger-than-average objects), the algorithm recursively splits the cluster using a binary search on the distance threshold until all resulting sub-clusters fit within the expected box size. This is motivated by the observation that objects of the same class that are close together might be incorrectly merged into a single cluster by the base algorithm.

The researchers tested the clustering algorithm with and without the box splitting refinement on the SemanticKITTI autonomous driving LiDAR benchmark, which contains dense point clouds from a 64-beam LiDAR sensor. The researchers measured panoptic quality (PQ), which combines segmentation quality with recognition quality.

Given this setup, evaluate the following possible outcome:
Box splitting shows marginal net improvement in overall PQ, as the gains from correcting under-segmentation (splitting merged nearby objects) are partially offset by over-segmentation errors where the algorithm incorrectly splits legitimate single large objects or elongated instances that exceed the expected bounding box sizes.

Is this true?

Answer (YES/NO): NO